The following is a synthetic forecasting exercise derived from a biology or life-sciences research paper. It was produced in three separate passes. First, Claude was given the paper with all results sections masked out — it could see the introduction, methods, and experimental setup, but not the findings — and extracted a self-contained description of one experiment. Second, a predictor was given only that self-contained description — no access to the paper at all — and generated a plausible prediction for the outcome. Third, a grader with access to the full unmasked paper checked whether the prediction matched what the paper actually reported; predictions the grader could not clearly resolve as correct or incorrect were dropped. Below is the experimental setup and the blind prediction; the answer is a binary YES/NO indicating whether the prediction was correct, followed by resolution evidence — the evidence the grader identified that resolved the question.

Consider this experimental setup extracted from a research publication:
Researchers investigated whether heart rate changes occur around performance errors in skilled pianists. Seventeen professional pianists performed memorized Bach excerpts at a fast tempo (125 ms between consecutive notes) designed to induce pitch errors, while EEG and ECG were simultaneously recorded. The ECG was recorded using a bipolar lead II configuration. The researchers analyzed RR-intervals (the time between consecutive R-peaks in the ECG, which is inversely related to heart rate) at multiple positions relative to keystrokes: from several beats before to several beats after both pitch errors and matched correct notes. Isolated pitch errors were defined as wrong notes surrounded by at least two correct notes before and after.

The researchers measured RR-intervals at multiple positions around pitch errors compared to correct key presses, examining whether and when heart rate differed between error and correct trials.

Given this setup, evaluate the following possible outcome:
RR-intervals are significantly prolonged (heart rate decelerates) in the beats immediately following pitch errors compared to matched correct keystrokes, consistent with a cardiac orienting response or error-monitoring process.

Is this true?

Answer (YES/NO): NO